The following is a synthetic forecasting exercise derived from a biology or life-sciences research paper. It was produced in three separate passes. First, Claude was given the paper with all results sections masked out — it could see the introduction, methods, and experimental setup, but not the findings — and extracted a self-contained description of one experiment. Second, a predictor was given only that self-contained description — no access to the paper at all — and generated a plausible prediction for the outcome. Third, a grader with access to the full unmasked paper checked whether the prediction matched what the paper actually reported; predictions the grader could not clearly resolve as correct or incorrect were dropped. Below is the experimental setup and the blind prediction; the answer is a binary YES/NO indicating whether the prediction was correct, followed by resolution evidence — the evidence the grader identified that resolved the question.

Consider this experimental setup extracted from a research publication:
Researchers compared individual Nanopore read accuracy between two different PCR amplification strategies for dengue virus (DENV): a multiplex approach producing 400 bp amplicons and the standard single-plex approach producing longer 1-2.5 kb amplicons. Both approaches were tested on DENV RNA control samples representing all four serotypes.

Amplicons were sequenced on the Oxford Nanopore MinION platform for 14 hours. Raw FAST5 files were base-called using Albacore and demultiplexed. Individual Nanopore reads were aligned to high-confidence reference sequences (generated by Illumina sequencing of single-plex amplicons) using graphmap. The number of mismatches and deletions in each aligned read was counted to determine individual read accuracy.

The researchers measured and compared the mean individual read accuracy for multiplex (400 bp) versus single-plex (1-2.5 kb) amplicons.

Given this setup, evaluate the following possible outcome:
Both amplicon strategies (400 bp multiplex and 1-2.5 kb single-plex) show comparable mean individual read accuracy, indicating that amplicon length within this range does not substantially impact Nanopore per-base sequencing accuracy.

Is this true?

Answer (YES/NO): YES